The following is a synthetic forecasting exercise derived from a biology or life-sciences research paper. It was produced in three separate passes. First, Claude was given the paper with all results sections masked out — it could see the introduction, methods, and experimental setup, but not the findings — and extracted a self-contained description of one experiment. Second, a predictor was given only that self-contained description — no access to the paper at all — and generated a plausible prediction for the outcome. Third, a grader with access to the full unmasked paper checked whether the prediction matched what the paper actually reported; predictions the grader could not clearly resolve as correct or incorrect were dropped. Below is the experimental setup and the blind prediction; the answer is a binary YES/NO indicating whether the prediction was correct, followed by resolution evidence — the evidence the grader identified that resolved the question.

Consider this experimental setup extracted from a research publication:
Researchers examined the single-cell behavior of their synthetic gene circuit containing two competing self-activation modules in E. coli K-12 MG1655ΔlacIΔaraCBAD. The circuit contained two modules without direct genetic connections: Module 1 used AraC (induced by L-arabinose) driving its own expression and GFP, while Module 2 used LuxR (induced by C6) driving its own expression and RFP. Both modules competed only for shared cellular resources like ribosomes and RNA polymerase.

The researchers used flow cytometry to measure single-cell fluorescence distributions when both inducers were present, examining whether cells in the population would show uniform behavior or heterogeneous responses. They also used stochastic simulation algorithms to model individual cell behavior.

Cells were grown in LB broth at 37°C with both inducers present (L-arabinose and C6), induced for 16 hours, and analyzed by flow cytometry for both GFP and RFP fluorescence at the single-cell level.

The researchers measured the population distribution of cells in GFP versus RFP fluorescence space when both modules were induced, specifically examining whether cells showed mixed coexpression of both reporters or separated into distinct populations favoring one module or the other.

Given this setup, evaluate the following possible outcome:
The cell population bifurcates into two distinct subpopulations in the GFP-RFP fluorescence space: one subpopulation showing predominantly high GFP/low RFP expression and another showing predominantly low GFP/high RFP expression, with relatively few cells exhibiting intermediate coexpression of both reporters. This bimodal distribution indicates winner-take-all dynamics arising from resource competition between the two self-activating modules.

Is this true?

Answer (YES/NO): NO